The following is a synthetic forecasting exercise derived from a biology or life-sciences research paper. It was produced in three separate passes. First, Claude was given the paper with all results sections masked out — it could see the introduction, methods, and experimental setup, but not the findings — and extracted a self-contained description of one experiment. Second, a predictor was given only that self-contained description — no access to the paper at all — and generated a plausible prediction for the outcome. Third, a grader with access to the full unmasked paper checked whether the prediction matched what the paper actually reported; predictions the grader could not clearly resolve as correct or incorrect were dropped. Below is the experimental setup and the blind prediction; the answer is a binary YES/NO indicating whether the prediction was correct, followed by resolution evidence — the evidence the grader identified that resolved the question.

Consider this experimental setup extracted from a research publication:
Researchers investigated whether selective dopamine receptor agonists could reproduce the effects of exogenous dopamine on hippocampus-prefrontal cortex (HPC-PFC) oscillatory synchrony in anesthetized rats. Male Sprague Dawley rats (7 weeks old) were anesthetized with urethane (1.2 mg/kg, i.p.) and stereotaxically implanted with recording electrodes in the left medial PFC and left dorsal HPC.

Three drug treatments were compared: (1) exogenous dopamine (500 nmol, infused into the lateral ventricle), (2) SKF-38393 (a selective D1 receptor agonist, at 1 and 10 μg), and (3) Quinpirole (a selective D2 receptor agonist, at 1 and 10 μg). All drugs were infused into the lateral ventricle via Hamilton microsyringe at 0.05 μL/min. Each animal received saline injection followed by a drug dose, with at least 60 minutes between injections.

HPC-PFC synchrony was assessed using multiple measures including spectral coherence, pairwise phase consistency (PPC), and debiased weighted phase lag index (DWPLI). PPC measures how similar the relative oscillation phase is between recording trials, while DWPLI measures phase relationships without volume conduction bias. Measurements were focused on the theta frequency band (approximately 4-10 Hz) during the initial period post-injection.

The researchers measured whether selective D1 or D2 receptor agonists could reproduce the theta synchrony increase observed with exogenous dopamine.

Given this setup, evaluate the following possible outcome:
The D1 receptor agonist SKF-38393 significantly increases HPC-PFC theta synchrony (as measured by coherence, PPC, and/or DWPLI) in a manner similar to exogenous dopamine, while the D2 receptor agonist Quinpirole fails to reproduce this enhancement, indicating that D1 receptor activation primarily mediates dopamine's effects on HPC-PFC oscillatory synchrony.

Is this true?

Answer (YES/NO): NO